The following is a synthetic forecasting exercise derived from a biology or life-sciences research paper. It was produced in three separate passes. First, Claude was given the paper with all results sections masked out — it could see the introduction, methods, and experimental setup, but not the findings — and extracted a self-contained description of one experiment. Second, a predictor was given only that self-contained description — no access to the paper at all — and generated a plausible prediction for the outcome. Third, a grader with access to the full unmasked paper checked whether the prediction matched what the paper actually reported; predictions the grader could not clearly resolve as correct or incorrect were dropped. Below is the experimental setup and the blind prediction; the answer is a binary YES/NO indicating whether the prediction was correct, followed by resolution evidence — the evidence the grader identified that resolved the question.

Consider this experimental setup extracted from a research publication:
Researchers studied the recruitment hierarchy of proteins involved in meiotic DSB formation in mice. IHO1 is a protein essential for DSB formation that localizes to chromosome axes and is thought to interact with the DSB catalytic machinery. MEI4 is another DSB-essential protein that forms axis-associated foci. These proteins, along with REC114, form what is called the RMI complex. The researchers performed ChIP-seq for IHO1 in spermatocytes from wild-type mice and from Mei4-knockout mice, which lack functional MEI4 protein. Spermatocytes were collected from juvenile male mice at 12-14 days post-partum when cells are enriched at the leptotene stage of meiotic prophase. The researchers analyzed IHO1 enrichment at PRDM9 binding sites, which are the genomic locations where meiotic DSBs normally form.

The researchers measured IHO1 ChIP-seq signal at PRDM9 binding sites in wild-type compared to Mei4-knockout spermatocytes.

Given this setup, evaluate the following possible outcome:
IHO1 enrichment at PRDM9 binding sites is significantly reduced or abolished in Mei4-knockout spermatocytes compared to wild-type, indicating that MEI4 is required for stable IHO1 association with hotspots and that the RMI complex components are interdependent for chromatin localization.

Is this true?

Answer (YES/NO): NO